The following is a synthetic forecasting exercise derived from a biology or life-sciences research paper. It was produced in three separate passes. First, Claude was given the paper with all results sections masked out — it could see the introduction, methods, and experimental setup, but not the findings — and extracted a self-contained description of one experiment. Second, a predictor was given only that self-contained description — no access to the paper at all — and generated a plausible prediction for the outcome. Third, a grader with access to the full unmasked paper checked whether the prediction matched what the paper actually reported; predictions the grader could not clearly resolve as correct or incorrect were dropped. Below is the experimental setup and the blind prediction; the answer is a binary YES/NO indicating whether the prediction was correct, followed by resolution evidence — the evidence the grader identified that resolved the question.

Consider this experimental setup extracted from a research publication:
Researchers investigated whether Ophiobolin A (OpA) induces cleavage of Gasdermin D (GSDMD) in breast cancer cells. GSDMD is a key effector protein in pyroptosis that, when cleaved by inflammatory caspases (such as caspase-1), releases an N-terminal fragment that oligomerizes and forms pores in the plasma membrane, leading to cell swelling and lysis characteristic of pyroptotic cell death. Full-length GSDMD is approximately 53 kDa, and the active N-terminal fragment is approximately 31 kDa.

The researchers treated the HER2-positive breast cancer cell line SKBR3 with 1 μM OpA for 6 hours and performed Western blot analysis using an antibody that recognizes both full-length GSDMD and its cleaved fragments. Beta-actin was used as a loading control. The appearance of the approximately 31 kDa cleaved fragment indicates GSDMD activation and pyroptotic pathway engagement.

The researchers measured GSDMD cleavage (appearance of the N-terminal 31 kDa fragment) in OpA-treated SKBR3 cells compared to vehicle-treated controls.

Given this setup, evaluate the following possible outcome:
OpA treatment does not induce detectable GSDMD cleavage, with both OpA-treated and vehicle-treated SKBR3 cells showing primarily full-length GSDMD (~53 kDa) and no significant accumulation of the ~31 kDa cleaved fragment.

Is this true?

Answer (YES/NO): NO